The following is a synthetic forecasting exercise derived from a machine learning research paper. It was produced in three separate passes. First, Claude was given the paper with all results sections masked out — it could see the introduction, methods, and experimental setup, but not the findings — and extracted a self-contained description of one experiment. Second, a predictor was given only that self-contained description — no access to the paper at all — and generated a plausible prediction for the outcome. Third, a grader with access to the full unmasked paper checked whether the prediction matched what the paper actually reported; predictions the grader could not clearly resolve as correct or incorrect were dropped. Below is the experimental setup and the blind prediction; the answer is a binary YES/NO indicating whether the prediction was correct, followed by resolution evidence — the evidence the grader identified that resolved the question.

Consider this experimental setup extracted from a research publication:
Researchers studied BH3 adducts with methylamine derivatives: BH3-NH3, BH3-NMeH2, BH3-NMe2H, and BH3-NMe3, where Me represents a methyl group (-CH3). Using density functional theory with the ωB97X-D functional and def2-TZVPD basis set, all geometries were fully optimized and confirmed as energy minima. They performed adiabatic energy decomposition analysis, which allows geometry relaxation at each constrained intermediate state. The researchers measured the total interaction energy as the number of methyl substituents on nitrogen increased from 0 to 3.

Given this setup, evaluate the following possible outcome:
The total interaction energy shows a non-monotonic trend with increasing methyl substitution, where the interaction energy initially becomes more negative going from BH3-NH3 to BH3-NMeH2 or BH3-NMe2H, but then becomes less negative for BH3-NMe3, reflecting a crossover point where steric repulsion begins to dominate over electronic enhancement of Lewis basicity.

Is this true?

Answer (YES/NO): NO